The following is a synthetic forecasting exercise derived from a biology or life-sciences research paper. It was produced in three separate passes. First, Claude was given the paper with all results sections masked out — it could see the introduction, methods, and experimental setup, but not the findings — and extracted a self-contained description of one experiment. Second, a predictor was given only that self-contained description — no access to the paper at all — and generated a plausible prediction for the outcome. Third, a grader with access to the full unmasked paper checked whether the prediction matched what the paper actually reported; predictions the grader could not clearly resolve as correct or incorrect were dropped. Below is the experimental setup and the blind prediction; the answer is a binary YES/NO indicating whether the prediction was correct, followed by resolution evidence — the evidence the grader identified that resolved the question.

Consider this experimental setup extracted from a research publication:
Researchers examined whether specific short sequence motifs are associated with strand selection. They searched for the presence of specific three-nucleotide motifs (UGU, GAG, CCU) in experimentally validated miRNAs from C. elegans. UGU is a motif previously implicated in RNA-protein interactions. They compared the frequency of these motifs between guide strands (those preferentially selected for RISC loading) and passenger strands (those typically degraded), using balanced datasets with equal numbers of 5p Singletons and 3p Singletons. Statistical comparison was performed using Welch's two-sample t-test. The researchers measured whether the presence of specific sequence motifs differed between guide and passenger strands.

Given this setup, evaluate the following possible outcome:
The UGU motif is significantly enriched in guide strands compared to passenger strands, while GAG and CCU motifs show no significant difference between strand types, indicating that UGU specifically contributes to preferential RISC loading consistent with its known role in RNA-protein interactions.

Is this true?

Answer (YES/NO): NO